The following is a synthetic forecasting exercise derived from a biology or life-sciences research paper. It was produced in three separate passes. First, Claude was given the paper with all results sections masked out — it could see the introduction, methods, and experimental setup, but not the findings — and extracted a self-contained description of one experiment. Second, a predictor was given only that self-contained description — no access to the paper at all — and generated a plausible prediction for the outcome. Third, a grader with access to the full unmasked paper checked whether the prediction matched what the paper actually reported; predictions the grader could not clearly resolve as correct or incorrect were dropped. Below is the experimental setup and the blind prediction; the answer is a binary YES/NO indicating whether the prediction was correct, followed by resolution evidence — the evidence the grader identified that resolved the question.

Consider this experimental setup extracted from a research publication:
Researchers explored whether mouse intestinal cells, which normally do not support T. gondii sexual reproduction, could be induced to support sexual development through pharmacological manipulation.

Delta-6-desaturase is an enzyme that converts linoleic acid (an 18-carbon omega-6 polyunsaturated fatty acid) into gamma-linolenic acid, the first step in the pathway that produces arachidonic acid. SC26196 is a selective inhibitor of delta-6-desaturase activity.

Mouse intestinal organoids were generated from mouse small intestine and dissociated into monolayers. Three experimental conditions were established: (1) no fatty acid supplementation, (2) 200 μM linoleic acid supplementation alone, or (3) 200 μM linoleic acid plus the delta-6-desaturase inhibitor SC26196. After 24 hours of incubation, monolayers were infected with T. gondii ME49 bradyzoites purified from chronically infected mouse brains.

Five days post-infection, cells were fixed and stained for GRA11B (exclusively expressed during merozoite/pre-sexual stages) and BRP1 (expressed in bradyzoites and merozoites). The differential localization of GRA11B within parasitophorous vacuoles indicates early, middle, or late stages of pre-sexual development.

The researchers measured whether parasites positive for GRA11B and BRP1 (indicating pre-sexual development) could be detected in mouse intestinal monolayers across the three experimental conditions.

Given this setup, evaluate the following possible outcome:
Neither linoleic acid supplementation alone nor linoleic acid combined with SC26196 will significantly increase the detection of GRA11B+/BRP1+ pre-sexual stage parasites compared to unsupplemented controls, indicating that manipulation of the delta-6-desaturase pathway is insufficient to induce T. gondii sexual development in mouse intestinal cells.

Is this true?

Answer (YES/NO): NO